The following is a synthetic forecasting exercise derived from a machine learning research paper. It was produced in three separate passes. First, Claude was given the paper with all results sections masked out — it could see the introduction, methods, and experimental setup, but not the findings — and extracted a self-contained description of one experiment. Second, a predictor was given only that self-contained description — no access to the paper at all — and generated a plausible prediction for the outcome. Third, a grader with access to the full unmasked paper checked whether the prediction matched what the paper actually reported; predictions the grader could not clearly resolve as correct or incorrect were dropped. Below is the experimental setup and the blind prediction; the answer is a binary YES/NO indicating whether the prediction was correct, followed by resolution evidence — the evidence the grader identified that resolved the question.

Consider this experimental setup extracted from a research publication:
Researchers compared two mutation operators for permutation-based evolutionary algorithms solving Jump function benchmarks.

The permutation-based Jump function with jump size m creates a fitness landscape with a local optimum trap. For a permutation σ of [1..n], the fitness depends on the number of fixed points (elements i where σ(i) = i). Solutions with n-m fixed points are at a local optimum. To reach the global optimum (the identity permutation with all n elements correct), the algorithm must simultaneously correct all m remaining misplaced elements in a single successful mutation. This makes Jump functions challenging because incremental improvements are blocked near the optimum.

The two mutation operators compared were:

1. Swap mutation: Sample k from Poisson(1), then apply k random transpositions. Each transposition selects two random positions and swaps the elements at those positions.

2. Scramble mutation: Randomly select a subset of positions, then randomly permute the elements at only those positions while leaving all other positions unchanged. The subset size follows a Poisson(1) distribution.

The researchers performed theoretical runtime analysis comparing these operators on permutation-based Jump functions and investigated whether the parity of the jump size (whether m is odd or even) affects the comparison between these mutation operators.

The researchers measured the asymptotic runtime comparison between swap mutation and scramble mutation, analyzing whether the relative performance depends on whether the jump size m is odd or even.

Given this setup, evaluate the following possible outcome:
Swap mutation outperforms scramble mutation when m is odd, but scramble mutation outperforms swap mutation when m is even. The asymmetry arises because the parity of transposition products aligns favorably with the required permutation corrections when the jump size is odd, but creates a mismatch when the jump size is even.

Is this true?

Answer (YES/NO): NO